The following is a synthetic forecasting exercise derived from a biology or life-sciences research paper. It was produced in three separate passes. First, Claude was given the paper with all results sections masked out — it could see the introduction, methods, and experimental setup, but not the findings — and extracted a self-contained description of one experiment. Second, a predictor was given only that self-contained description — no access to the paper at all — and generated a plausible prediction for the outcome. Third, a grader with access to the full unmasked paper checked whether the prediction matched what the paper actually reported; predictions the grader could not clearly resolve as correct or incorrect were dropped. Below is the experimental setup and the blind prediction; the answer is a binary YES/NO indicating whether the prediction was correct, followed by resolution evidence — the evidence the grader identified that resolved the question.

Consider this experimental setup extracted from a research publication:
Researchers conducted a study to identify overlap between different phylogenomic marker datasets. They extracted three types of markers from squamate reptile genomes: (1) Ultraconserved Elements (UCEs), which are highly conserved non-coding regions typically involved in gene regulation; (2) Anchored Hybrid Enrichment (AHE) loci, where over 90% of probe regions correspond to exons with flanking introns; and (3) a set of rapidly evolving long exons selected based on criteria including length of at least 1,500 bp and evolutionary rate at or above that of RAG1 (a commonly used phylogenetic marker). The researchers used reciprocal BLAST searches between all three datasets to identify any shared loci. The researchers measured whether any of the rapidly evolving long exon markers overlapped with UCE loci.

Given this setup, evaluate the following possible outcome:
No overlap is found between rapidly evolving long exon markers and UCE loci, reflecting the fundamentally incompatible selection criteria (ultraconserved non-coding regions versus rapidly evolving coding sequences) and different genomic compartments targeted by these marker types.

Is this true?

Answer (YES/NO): YES